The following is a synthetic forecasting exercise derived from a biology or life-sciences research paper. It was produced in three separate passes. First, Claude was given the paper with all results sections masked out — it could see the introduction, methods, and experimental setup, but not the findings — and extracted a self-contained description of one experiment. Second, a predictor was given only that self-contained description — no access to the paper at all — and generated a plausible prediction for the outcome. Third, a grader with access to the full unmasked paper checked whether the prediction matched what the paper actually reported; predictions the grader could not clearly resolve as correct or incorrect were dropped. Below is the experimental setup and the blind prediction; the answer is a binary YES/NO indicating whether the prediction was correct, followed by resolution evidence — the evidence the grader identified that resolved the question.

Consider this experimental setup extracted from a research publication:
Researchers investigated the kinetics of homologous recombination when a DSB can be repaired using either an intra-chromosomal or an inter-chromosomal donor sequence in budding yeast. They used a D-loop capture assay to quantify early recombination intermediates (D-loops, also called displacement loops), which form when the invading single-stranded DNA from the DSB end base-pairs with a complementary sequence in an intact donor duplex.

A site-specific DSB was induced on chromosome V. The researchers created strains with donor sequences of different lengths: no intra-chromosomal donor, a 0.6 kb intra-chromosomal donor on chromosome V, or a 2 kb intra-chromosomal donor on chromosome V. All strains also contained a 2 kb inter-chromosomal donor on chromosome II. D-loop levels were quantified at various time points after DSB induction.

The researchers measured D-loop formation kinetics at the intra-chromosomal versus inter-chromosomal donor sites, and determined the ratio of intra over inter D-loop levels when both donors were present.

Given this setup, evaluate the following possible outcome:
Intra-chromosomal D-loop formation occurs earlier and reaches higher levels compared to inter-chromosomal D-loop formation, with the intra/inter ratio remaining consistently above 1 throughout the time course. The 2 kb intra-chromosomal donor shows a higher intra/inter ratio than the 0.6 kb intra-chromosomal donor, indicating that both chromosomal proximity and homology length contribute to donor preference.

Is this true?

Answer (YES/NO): YES